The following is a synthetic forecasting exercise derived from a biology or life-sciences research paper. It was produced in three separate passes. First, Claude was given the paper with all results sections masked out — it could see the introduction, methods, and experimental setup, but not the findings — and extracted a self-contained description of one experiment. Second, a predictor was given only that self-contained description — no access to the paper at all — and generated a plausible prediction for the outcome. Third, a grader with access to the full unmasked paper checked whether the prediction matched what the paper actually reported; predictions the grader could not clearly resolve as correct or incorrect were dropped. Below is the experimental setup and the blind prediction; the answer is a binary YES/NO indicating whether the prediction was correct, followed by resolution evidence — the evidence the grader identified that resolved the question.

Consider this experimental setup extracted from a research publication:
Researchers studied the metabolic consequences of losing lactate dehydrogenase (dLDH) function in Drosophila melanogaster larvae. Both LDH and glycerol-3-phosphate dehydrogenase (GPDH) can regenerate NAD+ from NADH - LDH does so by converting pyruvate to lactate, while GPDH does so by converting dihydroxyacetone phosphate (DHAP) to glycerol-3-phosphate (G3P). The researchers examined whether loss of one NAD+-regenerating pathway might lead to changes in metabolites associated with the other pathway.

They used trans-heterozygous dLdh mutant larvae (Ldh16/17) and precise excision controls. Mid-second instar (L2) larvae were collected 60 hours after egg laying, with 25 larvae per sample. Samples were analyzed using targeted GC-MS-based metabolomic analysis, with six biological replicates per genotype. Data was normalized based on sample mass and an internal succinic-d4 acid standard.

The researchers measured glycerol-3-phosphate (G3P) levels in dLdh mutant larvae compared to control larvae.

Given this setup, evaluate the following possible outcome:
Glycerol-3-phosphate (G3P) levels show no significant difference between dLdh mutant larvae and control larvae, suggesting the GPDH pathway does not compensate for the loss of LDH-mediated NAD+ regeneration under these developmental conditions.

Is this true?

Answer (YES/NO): NO